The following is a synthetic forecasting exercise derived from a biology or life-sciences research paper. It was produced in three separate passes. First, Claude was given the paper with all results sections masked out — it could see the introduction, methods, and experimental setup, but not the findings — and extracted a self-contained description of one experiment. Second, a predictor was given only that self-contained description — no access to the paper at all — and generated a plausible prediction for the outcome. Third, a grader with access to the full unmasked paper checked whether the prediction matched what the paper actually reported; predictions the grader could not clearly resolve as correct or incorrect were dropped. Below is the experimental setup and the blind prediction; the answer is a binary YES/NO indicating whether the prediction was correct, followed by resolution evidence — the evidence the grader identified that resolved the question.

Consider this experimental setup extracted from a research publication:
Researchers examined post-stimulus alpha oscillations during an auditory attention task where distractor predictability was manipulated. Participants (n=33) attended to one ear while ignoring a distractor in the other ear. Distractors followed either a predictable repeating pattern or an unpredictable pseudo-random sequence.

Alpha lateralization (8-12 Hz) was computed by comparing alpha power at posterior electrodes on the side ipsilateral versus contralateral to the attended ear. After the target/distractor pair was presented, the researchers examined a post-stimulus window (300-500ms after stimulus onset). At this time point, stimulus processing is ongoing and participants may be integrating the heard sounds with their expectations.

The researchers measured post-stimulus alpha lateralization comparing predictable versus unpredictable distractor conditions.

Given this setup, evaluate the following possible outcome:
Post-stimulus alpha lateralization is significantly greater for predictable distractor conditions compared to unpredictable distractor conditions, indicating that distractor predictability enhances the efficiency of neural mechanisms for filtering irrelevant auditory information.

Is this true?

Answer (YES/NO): NO